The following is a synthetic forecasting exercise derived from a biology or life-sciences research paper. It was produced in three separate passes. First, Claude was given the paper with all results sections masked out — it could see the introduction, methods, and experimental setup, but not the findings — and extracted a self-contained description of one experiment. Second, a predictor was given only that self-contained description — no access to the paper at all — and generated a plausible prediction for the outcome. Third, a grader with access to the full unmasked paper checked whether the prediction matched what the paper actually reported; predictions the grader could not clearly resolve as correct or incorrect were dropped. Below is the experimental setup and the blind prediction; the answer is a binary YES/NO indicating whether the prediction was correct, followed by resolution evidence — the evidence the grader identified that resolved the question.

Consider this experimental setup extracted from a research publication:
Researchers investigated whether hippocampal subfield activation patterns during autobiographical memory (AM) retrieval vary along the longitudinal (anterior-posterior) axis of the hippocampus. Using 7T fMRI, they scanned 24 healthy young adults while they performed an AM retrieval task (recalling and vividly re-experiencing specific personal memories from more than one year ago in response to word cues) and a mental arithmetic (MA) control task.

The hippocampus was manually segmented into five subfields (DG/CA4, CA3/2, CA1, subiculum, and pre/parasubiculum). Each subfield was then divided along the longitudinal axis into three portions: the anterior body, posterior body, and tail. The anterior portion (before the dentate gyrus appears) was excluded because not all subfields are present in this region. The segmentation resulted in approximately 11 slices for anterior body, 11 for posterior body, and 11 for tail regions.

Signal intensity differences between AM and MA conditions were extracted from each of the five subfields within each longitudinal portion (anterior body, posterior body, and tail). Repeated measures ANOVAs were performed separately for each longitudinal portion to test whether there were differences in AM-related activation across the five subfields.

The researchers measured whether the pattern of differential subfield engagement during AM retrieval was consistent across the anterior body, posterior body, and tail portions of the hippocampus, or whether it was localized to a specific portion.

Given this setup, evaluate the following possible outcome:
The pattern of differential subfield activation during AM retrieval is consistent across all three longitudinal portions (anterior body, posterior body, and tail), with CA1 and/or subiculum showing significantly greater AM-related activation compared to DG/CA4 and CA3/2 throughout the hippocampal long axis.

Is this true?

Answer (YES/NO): NO